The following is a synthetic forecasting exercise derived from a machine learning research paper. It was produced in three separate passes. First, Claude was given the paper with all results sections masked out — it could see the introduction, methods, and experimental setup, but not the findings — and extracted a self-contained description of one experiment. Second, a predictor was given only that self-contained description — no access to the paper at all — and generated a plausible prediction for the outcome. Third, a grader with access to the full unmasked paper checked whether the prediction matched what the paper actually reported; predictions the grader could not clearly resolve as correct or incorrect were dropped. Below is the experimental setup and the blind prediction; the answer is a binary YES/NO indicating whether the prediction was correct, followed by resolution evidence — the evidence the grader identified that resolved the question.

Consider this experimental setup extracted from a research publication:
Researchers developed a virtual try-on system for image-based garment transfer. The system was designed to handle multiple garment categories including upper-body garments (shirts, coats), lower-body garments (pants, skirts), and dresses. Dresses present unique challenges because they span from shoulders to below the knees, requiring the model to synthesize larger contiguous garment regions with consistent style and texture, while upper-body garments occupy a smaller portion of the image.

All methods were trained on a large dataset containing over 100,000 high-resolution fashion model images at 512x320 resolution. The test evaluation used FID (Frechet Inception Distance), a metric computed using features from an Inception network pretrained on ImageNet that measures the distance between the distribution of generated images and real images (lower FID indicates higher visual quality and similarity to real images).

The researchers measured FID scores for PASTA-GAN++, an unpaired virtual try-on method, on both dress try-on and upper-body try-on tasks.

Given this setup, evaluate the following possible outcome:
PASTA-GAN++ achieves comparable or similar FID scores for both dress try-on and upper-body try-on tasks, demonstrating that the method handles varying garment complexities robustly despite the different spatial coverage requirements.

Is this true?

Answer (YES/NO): NO